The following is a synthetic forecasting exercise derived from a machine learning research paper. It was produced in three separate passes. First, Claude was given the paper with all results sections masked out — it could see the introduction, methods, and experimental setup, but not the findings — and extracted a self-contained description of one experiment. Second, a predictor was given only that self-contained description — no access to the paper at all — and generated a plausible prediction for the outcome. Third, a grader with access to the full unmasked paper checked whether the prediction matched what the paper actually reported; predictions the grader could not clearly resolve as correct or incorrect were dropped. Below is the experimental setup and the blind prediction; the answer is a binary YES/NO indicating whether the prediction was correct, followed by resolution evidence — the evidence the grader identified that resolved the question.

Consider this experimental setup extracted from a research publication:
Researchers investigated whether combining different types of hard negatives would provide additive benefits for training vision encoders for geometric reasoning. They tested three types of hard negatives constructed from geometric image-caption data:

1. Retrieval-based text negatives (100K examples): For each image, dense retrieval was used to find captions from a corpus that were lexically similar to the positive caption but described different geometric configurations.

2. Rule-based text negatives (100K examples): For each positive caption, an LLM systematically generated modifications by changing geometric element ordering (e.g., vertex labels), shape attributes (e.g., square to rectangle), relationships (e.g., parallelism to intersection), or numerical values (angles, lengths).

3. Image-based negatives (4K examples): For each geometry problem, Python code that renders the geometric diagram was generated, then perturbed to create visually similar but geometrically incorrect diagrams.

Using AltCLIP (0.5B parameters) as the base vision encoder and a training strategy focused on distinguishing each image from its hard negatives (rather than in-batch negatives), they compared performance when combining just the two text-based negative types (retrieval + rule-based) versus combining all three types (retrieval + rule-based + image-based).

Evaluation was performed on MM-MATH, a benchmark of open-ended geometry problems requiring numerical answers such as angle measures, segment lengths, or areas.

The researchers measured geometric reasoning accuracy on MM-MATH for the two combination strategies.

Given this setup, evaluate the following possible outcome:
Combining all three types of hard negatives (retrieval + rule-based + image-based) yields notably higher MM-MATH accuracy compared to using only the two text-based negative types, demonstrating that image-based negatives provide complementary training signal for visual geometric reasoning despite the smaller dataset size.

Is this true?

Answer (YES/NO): YES